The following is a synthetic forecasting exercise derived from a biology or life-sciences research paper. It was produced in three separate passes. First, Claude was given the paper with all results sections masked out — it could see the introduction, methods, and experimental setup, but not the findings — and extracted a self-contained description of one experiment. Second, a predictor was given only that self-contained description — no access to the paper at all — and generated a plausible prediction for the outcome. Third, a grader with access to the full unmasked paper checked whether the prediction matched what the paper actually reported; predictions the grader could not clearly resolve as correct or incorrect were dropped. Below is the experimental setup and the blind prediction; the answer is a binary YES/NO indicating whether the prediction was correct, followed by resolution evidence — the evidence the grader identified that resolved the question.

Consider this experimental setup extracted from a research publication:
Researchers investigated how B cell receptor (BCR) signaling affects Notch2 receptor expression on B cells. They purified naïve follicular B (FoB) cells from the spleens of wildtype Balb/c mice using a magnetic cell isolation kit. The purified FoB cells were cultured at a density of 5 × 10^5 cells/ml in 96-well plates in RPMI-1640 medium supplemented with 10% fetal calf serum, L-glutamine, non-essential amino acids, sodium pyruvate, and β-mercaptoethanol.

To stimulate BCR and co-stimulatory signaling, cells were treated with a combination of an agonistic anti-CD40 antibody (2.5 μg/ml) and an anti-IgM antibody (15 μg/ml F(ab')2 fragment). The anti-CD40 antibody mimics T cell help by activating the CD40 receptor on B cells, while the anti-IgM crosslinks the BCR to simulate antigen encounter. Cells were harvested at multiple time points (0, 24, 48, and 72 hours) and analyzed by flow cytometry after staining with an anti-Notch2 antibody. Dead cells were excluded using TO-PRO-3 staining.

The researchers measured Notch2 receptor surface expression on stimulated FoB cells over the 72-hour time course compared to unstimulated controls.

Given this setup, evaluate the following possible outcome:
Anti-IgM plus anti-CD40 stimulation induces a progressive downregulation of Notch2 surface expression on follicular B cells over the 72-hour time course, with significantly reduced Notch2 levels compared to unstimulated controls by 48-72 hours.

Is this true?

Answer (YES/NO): NO